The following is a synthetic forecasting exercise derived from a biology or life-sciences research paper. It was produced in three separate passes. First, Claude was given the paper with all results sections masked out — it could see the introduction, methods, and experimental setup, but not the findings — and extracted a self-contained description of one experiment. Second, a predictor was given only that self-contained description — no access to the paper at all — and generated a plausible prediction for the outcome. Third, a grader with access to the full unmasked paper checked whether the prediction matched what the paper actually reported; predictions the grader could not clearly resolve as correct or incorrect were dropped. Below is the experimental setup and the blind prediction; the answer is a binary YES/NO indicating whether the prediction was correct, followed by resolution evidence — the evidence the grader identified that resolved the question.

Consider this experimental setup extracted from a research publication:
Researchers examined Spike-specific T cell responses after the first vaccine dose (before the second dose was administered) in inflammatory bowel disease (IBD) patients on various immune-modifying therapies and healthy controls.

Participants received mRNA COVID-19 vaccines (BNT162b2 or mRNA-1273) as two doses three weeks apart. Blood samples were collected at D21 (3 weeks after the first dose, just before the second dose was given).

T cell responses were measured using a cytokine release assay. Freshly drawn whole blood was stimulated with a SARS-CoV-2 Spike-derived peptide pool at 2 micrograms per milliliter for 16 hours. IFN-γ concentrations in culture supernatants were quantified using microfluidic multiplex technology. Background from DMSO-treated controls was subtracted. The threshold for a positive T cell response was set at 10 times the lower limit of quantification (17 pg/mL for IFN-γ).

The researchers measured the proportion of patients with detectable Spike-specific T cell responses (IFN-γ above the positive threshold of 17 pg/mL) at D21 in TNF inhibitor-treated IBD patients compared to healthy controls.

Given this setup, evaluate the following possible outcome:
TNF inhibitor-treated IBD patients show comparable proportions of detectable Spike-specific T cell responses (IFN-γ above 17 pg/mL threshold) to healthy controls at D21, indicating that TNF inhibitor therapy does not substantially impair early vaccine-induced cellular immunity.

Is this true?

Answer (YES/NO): YES